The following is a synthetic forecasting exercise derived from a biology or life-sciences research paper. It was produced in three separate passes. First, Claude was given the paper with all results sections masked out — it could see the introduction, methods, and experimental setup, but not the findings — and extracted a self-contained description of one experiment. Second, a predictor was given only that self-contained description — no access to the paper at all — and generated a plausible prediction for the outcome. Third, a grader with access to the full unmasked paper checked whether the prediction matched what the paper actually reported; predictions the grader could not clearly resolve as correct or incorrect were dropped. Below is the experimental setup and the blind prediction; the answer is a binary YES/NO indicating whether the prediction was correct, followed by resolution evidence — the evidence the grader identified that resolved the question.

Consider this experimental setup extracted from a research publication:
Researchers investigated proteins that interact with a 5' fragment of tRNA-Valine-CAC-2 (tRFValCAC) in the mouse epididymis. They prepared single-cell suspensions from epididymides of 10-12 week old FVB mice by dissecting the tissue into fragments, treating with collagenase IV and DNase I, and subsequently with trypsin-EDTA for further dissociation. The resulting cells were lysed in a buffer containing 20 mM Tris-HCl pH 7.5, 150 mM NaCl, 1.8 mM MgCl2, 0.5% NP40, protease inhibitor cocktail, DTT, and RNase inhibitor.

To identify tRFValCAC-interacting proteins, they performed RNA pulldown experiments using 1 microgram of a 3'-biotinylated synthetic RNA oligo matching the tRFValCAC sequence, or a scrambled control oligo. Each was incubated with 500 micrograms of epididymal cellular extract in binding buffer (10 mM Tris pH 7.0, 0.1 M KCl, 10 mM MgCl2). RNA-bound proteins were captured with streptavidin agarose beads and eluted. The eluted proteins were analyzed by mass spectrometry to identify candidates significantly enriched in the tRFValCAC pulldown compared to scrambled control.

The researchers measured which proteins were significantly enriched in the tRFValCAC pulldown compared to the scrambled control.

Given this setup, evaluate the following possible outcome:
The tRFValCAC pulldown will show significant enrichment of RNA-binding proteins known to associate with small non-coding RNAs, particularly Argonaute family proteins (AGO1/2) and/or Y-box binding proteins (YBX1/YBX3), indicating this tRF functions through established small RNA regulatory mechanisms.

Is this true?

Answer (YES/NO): NO